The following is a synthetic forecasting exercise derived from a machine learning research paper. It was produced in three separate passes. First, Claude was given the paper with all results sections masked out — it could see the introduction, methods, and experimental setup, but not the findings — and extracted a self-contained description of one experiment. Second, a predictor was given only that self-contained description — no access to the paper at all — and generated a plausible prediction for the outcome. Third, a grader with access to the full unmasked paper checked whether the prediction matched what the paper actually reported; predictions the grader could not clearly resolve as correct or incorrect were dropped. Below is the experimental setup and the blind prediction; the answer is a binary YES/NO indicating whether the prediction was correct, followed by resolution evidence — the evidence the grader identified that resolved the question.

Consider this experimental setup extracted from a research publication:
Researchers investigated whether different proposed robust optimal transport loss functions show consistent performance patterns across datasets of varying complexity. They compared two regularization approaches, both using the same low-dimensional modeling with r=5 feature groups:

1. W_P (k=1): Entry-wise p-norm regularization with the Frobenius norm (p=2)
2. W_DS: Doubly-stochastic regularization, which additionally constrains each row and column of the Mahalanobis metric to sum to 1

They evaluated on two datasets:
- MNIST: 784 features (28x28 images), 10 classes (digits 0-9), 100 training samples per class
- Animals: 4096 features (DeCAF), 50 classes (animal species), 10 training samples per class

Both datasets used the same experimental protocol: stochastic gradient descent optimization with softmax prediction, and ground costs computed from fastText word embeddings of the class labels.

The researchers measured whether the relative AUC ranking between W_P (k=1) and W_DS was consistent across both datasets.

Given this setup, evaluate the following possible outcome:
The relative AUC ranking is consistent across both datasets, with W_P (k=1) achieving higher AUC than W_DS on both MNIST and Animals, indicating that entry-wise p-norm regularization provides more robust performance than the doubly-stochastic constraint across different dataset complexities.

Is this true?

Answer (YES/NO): NO